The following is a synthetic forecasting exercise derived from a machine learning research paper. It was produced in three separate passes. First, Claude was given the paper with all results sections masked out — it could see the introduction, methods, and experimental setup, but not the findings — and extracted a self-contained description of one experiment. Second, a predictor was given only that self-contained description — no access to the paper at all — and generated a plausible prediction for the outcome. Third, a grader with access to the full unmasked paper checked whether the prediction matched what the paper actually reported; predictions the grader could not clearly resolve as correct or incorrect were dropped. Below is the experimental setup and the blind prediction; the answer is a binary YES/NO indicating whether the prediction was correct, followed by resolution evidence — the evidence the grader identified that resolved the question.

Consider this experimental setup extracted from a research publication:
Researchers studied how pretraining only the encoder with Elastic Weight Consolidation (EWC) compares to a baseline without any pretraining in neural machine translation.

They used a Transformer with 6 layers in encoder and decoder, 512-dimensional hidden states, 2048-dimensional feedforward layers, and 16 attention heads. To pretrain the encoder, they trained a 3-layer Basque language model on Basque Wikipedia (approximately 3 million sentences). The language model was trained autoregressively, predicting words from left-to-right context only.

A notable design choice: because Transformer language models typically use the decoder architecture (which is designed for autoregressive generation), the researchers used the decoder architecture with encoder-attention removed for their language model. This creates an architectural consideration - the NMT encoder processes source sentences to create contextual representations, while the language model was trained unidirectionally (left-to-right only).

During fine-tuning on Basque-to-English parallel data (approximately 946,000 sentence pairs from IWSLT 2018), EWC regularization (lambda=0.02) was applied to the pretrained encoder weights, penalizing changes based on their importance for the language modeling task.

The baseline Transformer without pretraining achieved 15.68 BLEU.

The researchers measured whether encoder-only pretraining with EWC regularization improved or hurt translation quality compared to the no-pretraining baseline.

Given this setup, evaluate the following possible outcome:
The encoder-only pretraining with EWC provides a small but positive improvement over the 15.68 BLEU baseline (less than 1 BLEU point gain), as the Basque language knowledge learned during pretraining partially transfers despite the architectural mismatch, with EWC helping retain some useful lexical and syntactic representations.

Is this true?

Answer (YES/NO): NO